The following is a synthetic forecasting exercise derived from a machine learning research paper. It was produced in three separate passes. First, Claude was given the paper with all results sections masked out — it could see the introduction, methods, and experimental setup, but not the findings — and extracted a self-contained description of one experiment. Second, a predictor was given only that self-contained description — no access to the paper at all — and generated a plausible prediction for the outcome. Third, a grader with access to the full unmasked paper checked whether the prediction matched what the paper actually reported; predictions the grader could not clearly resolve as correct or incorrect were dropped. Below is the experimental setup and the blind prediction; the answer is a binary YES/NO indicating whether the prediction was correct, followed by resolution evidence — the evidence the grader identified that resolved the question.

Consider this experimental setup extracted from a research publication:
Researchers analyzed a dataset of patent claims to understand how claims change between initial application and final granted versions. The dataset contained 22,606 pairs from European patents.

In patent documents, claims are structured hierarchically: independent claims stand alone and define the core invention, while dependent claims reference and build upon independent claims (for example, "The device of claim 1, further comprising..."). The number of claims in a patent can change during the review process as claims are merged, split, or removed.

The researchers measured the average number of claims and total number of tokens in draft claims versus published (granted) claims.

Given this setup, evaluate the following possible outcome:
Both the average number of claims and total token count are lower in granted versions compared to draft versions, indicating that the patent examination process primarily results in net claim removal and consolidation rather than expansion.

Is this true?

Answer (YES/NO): YES